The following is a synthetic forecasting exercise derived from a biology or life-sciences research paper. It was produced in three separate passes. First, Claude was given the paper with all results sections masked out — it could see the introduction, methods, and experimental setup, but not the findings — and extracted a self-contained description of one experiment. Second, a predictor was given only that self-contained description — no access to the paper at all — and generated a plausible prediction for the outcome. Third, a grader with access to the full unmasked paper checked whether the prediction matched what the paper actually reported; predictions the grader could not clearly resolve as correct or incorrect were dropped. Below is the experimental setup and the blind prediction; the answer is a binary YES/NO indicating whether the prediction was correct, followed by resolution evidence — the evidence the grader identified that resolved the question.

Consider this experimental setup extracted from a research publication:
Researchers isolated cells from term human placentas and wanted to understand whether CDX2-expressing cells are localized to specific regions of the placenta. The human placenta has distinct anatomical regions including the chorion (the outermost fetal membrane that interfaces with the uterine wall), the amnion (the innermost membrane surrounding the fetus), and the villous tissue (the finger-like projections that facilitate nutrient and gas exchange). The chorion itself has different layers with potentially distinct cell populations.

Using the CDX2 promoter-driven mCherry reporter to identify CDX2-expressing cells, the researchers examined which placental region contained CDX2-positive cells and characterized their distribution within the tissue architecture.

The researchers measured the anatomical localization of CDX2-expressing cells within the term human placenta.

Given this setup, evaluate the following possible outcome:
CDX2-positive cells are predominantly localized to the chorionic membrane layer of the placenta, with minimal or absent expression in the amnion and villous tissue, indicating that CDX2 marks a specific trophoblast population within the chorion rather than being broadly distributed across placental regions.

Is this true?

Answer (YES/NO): NO